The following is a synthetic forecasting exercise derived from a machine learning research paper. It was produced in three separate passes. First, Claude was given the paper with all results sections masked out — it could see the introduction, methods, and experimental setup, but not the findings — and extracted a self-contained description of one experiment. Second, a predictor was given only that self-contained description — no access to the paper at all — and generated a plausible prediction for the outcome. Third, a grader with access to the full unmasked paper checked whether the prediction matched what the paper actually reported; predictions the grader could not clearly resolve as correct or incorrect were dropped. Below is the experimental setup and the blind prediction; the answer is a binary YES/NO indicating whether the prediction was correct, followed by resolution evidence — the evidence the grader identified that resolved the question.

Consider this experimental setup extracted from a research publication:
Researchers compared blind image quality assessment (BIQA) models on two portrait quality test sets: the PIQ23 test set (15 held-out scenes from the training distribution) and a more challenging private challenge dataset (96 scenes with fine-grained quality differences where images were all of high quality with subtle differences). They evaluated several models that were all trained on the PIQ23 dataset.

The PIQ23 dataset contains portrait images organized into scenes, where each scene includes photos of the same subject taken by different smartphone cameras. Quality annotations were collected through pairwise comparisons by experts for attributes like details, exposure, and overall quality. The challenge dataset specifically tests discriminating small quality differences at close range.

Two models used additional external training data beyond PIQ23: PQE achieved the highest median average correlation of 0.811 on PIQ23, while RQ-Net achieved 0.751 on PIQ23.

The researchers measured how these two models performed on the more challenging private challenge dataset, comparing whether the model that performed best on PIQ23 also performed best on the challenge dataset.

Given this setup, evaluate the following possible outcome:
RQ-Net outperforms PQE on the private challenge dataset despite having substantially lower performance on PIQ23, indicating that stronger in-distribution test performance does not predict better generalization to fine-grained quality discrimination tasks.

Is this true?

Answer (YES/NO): YES